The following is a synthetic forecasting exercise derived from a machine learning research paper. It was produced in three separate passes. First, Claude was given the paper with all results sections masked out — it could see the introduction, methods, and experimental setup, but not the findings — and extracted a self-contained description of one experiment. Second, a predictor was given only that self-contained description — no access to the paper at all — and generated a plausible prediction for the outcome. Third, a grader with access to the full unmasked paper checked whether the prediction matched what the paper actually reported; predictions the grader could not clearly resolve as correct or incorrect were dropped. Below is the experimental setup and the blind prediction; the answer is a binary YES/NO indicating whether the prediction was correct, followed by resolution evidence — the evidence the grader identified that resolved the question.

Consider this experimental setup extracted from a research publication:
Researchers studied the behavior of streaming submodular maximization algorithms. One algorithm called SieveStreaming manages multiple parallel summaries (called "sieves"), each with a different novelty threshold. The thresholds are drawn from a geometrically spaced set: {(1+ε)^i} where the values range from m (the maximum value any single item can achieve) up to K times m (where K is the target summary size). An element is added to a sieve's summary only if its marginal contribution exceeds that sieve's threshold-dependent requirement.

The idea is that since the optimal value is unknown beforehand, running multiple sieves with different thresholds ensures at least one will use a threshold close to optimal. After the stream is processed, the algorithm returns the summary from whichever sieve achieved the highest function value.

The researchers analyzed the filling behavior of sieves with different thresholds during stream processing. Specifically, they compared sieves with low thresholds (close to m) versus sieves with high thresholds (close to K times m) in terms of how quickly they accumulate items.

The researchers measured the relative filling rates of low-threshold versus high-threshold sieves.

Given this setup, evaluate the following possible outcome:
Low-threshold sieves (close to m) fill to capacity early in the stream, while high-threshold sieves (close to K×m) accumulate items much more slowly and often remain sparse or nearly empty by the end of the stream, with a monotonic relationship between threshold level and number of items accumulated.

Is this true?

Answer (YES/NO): YES